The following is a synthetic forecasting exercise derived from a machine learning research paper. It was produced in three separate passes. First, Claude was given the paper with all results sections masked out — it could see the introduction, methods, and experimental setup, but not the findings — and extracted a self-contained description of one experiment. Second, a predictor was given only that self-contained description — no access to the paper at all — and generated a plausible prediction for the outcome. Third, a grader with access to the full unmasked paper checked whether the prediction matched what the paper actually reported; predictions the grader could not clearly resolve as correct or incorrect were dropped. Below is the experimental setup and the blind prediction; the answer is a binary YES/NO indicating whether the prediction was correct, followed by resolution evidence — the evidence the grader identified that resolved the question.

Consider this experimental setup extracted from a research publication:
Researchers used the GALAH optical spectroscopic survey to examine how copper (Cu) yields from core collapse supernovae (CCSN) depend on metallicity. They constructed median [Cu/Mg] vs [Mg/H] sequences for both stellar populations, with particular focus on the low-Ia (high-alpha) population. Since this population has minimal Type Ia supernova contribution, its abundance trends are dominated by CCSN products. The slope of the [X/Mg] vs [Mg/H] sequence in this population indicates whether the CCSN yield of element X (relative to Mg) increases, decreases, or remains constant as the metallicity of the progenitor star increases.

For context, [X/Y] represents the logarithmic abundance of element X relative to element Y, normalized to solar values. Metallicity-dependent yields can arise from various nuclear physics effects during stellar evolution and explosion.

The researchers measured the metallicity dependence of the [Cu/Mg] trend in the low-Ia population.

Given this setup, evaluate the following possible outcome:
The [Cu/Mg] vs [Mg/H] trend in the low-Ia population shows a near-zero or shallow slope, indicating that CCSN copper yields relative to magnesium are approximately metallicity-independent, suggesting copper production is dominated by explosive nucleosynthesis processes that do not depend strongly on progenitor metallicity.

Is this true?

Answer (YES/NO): NO